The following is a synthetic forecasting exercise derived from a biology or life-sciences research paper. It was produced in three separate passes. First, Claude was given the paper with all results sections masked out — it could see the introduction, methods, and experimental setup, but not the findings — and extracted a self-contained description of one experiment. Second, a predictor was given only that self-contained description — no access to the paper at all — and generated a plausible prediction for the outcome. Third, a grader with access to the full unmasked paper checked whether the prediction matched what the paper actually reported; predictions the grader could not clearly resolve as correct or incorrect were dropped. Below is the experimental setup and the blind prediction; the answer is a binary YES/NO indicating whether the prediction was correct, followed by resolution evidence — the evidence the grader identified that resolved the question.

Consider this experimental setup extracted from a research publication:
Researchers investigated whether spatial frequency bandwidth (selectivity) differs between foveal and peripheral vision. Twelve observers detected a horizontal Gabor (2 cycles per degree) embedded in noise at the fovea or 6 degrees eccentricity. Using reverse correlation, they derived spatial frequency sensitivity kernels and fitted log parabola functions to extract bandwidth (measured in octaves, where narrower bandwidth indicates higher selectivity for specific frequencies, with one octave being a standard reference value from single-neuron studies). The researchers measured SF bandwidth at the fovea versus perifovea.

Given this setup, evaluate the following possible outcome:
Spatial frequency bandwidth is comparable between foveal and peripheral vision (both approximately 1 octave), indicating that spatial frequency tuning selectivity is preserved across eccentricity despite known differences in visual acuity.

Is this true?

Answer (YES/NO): YES